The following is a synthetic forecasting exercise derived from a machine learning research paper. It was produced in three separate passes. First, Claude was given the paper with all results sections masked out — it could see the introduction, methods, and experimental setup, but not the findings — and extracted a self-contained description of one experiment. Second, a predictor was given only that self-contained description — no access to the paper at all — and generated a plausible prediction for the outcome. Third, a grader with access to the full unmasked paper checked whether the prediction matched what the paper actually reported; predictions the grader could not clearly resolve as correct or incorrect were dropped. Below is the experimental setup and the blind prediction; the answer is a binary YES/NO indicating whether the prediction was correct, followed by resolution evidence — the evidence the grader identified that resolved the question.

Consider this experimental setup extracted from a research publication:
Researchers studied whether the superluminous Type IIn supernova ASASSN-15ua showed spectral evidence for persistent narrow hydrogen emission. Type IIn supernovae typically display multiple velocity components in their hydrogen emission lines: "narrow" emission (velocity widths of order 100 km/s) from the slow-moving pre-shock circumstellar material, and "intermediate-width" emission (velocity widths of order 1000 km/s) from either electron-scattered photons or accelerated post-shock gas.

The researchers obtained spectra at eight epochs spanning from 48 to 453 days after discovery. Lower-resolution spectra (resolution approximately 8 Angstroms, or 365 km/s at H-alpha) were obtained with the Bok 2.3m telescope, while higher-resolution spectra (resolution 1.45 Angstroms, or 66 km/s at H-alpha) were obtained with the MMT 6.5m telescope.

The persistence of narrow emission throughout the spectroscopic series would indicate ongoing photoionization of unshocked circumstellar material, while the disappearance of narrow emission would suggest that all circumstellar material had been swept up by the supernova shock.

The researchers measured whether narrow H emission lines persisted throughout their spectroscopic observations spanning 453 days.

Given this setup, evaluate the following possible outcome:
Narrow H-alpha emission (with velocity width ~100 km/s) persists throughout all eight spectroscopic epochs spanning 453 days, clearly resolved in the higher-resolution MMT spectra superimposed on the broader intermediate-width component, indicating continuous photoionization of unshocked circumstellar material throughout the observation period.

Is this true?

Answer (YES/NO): NO